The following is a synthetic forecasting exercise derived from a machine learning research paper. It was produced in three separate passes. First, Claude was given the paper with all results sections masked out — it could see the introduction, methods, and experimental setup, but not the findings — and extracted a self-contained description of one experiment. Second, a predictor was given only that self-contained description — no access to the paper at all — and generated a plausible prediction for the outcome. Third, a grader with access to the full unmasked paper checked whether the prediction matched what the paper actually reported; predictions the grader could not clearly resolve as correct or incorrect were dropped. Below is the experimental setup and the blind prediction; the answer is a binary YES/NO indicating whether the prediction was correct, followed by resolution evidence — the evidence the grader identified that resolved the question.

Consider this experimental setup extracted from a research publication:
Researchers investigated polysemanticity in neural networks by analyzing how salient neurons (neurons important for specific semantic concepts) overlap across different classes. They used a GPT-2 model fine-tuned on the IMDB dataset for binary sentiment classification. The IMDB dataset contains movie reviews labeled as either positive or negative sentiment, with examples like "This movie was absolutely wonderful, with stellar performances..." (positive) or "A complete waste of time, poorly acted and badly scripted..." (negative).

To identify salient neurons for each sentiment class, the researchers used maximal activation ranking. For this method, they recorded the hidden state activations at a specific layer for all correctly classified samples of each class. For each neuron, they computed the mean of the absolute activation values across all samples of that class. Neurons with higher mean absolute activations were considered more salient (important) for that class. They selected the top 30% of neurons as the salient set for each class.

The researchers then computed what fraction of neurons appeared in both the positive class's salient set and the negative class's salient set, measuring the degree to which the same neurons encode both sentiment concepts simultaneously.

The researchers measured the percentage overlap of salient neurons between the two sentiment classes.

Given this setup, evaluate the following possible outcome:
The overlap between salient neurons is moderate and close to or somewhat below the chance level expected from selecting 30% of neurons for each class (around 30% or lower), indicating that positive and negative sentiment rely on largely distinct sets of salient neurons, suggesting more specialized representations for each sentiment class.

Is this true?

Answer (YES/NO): NO